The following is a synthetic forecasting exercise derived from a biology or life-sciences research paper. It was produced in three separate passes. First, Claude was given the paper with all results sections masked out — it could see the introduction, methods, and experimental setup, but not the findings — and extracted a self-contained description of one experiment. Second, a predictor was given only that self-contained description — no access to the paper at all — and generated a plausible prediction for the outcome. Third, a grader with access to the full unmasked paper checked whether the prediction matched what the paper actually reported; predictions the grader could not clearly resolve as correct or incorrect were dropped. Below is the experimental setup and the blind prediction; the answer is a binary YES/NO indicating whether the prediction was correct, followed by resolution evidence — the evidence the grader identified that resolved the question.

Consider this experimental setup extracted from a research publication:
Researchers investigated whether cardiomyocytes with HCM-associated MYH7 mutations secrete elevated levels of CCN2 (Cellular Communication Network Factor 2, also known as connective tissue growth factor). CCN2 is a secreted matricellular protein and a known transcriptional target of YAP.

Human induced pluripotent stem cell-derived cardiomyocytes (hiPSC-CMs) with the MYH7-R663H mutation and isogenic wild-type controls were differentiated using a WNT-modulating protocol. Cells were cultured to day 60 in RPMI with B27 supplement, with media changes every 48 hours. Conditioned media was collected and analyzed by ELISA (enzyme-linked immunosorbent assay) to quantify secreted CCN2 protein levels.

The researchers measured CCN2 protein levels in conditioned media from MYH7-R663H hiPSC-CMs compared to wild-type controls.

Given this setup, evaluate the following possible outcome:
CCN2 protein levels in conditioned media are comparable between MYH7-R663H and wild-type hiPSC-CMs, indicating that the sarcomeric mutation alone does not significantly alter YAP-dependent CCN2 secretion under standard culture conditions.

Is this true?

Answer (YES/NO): NO